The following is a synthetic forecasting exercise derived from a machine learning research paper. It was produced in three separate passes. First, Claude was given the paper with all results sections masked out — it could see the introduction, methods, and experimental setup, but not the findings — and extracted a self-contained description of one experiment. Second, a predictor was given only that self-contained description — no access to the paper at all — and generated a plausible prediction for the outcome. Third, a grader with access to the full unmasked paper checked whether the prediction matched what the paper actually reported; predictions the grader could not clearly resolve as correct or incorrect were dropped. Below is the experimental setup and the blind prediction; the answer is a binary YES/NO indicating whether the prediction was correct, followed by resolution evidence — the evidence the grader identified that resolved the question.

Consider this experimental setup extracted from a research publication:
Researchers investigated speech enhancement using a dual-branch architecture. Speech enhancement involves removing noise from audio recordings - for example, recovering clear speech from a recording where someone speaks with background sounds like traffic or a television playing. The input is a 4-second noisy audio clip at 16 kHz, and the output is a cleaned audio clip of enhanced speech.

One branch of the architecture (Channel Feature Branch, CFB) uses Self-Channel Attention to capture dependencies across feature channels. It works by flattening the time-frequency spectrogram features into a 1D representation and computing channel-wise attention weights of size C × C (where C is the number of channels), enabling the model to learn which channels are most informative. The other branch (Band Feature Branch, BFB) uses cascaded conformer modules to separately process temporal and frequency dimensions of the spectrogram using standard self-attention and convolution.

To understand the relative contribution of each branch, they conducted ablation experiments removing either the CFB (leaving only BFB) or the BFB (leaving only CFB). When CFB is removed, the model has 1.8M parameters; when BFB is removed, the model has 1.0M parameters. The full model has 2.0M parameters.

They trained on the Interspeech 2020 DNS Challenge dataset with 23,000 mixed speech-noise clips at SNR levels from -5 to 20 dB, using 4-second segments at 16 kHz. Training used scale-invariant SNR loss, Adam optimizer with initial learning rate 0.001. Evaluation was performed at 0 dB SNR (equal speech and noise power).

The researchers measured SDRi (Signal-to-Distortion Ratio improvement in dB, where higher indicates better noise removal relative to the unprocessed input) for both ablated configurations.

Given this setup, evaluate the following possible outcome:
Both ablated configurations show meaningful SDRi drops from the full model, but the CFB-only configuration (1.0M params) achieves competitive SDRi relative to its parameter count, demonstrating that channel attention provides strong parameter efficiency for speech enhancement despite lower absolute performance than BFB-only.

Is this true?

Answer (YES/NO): YES